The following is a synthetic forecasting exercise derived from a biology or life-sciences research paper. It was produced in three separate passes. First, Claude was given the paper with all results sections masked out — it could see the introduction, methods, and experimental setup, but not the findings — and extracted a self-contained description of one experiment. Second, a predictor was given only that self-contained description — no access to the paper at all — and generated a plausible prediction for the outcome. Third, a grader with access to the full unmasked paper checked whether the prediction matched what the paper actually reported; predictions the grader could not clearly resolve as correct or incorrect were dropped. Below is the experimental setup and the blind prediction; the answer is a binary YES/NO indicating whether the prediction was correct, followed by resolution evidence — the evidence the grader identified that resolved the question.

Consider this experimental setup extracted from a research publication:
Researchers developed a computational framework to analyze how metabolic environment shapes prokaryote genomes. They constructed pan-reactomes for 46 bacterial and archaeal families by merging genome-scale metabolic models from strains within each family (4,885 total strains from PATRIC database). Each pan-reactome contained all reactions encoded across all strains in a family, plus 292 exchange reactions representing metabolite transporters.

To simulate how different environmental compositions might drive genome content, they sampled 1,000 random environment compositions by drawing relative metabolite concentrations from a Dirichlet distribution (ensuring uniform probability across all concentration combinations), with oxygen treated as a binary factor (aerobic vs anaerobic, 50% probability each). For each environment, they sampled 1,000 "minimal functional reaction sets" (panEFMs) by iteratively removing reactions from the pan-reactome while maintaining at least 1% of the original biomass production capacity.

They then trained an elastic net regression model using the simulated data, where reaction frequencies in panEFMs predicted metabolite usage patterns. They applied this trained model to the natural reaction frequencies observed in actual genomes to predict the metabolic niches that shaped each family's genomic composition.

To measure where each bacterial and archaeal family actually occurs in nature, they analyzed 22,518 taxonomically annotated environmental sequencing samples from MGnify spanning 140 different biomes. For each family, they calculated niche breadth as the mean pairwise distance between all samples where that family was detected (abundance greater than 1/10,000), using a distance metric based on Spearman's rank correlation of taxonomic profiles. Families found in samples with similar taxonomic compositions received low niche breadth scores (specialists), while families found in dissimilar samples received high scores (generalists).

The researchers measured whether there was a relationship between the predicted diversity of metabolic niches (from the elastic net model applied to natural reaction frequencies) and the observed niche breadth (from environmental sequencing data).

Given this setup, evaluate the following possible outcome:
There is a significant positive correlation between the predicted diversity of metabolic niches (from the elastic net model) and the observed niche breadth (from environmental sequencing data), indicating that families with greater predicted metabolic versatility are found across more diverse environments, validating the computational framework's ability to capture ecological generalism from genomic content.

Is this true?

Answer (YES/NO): YES